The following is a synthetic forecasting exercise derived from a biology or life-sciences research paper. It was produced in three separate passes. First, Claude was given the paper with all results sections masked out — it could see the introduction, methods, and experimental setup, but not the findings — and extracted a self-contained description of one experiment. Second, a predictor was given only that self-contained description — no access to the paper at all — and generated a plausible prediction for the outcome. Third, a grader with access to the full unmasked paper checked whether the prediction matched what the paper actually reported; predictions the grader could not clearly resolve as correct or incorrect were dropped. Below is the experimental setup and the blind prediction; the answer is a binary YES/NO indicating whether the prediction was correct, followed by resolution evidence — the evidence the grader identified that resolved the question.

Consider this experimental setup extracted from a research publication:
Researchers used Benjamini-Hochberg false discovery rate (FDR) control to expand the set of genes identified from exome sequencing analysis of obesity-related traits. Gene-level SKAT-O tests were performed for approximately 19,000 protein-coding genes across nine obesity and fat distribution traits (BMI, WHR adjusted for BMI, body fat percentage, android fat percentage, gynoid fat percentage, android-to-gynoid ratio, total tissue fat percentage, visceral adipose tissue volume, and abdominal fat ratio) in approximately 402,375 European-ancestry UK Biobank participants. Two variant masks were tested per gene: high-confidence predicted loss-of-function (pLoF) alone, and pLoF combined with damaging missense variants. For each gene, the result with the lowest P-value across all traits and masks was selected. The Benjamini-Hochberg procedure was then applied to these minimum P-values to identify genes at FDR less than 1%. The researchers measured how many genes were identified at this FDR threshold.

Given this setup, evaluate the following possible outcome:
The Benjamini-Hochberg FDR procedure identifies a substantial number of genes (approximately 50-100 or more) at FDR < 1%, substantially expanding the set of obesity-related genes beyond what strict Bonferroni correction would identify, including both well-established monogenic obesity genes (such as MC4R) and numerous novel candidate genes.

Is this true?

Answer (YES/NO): YES